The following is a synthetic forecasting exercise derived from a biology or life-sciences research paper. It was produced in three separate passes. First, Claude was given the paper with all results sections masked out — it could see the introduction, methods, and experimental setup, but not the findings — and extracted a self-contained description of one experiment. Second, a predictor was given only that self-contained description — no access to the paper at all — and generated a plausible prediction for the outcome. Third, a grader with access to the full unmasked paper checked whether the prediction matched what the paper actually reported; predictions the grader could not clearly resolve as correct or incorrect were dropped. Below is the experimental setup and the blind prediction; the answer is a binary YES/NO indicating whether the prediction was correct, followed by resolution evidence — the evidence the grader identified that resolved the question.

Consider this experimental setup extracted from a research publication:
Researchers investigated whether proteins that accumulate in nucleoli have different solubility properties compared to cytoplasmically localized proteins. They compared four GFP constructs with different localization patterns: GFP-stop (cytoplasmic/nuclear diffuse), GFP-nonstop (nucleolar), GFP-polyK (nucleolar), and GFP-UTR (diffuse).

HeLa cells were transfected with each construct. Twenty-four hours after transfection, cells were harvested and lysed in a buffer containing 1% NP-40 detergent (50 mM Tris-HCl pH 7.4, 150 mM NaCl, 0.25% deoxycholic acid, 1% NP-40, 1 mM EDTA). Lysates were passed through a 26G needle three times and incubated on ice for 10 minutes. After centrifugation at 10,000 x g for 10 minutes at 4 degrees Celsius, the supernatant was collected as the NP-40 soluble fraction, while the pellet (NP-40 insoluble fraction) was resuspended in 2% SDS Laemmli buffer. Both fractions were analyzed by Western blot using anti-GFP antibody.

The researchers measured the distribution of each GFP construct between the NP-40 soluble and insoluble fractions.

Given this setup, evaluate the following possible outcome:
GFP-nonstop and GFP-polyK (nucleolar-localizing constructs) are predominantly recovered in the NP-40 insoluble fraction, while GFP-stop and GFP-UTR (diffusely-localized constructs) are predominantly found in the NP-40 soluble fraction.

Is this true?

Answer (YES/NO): NO